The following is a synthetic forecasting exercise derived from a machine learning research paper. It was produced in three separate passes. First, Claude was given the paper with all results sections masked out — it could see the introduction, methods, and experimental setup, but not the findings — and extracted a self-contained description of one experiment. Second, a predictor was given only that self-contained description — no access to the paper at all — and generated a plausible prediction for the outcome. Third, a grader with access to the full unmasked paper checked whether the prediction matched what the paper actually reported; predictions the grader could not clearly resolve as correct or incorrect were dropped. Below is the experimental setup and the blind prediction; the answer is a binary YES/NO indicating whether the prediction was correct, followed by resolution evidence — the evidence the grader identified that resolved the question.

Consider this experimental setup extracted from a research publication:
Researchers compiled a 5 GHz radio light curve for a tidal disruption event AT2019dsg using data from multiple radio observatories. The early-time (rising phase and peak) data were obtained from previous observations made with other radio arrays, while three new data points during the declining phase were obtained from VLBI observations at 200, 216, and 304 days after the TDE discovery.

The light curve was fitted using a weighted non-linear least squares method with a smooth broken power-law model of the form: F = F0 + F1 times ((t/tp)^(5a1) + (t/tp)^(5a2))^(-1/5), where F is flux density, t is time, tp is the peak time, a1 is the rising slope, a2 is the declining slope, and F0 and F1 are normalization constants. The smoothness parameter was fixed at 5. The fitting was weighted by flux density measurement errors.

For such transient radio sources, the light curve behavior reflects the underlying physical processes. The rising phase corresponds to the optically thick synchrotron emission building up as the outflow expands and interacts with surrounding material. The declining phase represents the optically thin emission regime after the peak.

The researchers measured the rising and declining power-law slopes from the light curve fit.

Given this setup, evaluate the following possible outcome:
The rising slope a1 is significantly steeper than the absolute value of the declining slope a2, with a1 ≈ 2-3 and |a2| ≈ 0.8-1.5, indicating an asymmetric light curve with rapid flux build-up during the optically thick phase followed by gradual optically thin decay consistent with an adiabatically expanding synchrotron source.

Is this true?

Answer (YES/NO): NO